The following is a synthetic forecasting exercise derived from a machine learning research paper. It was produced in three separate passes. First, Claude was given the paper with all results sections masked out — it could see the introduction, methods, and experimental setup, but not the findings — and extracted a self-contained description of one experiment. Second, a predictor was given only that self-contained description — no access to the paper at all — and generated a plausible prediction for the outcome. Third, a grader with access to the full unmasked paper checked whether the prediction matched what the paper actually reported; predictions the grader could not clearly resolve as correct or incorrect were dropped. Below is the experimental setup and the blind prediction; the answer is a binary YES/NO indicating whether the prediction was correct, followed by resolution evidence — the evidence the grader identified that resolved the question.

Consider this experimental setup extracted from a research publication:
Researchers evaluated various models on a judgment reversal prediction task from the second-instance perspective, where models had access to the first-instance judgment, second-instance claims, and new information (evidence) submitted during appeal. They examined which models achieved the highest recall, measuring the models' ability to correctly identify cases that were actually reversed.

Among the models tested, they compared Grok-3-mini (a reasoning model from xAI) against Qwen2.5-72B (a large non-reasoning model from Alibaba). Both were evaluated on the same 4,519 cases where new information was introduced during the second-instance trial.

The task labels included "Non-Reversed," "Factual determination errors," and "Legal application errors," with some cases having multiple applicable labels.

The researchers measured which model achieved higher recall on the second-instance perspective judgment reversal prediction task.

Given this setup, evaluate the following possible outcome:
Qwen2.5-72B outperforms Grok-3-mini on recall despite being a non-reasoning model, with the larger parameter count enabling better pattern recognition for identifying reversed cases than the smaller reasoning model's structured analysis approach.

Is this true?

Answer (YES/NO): NO